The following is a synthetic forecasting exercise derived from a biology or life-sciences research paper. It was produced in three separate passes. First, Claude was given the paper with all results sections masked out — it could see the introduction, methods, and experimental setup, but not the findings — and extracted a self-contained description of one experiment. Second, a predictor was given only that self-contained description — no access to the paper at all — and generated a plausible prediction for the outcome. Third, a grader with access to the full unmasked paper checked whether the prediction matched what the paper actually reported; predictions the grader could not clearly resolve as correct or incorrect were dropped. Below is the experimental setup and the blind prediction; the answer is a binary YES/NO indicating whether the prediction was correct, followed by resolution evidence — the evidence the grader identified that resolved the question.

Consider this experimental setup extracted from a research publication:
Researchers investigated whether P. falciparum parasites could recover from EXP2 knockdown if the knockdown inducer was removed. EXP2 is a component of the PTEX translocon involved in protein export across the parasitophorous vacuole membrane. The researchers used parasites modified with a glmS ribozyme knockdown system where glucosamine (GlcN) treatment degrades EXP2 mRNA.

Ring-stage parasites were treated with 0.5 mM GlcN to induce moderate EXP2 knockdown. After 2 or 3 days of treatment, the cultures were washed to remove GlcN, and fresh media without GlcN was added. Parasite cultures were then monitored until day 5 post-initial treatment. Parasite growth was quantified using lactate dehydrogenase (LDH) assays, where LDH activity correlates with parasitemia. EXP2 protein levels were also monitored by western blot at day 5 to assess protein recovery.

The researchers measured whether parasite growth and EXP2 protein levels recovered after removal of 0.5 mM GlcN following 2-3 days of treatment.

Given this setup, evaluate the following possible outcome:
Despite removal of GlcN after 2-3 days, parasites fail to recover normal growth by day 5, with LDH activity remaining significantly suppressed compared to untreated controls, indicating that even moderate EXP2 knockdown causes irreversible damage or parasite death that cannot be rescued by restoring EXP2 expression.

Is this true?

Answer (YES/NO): NO